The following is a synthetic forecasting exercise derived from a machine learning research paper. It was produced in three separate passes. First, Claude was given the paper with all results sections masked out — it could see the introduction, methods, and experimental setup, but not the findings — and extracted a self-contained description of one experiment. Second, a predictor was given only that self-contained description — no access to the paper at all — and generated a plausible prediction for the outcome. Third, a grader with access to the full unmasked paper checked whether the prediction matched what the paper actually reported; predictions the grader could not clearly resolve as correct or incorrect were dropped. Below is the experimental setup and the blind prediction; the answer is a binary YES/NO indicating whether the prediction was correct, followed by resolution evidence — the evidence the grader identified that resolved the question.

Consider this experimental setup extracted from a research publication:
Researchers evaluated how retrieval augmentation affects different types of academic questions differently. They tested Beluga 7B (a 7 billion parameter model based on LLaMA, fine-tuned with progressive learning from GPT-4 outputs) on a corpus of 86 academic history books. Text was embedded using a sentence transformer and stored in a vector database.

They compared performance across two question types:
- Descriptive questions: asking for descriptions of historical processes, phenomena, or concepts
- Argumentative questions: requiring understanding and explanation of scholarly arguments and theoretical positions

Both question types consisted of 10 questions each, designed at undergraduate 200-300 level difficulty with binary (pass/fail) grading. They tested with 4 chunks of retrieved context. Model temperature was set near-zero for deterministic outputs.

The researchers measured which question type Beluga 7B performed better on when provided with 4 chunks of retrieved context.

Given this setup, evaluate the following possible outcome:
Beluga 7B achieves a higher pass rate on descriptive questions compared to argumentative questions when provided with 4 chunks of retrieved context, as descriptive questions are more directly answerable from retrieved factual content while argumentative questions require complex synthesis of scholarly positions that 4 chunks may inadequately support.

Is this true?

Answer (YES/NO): YES